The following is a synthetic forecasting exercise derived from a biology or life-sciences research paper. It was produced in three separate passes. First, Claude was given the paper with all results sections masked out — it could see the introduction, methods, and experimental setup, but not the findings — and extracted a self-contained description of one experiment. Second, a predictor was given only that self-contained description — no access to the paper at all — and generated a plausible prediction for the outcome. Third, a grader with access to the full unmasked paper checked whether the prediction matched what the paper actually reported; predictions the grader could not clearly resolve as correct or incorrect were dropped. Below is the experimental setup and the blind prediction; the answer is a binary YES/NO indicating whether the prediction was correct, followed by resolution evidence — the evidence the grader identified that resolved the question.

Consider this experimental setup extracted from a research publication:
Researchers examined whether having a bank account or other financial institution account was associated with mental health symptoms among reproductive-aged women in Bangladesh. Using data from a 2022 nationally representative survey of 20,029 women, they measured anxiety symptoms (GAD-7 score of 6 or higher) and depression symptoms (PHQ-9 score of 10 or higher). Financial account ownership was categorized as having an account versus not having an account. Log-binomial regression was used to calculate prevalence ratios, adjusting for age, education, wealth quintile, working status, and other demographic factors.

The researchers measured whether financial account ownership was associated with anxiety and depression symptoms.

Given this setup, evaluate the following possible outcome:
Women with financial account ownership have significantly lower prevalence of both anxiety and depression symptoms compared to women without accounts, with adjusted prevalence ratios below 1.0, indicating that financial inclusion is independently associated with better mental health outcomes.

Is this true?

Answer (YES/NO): NO